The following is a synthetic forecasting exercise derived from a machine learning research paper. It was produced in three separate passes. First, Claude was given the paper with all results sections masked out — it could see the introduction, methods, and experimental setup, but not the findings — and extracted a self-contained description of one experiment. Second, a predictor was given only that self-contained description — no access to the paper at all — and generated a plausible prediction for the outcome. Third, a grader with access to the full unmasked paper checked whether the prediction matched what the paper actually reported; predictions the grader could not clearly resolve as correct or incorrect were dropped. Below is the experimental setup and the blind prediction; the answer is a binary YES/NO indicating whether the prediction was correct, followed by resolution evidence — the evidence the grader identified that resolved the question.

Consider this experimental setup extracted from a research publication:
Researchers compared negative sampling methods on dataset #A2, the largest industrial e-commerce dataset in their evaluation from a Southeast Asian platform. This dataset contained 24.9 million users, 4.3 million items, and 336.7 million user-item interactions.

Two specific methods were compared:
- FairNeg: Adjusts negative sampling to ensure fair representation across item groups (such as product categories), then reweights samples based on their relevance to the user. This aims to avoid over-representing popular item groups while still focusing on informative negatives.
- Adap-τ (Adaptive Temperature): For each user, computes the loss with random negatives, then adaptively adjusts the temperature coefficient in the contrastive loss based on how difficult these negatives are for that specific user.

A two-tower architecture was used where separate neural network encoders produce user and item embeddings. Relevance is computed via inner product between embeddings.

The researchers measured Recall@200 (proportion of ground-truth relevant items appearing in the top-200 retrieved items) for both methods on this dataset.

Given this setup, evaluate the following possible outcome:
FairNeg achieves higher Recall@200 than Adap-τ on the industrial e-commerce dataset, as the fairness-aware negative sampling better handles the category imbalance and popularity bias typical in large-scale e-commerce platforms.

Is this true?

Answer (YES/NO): YES